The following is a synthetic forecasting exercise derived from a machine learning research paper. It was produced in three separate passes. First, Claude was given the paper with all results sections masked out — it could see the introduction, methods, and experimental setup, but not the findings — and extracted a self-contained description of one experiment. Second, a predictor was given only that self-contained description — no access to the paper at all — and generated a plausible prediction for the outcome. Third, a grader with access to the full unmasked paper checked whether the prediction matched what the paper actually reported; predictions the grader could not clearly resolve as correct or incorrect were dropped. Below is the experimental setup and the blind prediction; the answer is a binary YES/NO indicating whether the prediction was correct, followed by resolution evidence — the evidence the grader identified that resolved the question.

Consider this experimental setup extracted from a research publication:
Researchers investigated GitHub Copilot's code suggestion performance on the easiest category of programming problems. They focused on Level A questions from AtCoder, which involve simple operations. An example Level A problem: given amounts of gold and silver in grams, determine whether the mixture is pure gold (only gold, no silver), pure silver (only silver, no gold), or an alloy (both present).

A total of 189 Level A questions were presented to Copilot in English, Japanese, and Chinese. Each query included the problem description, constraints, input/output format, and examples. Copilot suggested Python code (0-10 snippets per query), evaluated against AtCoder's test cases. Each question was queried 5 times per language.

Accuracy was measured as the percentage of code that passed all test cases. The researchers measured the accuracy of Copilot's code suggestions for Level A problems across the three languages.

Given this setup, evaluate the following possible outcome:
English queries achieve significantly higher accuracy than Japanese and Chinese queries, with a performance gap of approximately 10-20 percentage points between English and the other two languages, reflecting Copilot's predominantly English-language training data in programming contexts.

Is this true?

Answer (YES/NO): NO